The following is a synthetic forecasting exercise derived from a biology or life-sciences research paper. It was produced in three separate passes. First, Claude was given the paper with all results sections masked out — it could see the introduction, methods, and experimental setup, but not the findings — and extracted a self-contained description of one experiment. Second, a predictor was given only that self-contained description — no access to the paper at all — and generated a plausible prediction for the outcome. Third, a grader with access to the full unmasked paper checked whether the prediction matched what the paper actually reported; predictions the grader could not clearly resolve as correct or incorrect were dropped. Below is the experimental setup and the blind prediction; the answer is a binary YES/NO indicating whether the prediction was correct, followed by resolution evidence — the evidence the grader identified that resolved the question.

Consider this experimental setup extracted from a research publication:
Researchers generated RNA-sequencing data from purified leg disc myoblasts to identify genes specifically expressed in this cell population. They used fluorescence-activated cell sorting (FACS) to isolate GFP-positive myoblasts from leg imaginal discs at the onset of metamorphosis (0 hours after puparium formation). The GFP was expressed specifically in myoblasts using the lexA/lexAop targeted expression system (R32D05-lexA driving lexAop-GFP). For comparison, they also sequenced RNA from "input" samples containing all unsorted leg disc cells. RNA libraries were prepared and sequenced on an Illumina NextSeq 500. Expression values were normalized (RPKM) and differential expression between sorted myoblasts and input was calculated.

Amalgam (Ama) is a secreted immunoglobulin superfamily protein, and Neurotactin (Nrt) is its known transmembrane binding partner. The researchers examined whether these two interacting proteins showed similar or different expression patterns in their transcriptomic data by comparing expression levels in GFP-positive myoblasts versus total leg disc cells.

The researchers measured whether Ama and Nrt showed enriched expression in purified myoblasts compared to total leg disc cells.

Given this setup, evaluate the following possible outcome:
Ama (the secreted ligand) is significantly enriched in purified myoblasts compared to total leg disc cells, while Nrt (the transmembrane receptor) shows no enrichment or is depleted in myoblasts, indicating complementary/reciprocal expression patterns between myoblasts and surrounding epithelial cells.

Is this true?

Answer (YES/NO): YES